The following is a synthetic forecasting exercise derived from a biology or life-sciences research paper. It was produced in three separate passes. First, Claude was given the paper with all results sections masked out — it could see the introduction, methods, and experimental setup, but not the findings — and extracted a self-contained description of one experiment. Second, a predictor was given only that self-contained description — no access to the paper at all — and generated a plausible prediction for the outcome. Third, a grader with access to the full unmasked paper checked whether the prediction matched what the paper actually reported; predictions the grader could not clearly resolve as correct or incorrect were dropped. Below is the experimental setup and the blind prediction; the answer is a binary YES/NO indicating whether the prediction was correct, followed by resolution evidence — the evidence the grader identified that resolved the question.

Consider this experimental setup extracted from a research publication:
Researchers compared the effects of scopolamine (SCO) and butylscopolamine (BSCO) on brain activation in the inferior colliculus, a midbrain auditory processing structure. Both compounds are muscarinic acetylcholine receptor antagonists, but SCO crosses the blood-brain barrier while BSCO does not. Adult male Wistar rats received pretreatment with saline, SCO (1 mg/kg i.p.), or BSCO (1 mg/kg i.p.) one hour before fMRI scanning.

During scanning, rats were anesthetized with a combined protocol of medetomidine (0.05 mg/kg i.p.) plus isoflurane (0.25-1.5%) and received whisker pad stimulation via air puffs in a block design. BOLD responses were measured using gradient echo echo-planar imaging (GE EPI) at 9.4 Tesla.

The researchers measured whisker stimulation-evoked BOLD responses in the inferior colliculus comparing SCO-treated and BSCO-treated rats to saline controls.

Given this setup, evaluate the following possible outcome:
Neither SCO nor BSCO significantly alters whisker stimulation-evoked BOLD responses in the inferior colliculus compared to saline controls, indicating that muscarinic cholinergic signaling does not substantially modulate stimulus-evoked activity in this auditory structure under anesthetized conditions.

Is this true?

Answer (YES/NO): NO